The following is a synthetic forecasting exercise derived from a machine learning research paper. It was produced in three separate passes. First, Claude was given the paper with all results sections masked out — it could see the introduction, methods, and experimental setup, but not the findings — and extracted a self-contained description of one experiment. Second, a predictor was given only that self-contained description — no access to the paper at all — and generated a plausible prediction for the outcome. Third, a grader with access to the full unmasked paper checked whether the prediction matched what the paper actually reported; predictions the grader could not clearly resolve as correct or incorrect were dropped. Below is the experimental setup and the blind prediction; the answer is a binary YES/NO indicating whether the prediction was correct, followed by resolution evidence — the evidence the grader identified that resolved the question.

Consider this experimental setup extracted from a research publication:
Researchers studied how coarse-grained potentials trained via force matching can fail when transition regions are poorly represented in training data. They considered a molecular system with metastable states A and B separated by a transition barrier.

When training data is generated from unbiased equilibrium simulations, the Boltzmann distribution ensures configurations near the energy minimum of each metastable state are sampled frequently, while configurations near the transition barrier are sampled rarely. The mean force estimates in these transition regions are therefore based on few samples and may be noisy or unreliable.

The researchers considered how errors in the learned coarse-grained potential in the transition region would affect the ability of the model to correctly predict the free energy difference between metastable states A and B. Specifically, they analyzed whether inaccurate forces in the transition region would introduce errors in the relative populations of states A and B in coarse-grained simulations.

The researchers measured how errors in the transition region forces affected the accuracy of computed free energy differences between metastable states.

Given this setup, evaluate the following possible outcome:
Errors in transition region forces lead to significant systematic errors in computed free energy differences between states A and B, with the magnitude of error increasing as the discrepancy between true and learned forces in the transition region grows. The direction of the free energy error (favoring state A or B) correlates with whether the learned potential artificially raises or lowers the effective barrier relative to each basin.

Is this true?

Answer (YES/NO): YES